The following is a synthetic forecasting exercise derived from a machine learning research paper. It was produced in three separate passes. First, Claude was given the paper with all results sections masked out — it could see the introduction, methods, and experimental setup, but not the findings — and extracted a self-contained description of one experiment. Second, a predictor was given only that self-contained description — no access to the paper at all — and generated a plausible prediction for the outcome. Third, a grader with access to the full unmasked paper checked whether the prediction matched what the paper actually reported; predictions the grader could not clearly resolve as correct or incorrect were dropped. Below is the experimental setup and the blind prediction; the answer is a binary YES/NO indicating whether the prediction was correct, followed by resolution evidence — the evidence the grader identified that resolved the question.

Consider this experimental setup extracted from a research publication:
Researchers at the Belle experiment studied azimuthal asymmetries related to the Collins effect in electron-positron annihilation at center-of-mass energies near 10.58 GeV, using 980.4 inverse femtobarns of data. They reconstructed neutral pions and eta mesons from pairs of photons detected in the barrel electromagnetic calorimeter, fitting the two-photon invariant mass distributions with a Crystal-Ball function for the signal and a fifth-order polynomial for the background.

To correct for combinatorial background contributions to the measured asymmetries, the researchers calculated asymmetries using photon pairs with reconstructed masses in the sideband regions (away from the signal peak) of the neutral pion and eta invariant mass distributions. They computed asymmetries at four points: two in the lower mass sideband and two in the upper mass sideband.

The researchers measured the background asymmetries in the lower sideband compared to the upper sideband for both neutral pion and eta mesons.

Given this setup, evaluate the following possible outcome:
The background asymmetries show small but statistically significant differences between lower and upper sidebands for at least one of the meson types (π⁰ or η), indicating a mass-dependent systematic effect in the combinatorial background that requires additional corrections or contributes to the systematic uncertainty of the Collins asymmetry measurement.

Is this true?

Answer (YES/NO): NO